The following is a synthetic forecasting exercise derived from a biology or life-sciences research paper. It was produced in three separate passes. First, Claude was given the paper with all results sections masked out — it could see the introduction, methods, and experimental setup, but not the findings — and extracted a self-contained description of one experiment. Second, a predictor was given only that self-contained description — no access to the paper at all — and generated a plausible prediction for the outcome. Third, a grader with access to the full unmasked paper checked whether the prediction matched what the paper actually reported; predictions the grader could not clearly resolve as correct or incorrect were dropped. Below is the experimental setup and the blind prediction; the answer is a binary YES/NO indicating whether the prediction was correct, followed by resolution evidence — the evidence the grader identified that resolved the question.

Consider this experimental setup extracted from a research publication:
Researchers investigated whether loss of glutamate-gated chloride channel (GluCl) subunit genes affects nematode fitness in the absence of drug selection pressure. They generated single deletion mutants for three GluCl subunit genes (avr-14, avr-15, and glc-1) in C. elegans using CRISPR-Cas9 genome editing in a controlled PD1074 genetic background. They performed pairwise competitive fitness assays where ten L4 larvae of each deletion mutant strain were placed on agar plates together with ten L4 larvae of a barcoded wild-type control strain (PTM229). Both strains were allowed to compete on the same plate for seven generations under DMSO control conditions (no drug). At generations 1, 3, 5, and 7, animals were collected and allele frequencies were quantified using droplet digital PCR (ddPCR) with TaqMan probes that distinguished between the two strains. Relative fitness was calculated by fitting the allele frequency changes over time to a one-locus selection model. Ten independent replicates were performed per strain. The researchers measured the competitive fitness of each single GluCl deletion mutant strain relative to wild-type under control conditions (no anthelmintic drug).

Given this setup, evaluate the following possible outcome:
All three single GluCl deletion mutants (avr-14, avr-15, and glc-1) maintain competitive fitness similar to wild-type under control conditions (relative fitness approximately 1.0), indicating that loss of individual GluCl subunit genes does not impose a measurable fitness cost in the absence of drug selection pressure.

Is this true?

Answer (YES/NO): NO